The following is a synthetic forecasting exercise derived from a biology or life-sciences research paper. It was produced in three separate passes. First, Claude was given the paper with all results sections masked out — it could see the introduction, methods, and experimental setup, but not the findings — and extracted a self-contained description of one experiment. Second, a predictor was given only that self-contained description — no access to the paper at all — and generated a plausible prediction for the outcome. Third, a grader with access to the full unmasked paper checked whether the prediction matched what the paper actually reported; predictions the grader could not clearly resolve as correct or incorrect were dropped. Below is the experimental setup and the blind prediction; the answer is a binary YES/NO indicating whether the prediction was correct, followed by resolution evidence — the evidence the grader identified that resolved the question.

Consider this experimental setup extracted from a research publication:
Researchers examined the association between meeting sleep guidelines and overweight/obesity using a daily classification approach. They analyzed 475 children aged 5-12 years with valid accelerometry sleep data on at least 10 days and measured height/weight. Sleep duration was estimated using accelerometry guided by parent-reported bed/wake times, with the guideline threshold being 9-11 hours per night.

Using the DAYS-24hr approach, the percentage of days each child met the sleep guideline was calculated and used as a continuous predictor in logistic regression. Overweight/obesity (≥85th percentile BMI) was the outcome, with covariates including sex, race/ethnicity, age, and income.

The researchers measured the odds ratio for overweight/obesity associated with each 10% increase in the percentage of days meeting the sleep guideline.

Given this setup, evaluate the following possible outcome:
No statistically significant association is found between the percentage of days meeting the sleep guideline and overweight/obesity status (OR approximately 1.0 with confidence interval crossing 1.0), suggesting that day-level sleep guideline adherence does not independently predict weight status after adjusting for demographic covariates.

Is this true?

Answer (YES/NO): NO